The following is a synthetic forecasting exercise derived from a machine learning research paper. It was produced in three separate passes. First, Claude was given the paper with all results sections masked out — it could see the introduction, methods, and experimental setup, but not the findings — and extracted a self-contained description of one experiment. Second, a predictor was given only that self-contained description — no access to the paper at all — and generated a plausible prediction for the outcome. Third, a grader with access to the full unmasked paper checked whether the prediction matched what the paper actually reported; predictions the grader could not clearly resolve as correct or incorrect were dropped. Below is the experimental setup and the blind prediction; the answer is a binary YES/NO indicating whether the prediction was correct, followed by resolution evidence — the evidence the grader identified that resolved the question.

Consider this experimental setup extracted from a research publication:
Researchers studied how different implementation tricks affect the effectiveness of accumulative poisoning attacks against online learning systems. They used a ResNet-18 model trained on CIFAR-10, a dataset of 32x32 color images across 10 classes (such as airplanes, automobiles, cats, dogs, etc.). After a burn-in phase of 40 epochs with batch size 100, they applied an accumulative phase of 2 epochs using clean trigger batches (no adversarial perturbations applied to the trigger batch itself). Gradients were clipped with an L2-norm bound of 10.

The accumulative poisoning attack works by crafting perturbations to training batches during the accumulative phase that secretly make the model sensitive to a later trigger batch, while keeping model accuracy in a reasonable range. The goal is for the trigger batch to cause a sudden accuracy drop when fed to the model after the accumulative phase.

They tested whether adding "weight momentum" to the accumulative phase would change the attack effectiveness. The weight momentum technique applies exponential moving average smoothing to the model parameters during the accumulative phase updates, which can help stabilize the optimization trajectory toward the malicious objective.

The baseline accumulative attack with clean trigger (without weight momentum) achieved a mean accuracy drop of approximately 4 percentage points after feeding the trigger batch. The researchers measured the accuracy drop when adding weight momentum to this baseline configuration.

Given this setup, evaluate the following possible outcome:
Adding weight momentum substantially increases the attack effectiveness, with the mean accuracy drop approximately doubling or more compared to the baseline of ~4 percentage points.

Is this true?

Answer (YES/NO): YES